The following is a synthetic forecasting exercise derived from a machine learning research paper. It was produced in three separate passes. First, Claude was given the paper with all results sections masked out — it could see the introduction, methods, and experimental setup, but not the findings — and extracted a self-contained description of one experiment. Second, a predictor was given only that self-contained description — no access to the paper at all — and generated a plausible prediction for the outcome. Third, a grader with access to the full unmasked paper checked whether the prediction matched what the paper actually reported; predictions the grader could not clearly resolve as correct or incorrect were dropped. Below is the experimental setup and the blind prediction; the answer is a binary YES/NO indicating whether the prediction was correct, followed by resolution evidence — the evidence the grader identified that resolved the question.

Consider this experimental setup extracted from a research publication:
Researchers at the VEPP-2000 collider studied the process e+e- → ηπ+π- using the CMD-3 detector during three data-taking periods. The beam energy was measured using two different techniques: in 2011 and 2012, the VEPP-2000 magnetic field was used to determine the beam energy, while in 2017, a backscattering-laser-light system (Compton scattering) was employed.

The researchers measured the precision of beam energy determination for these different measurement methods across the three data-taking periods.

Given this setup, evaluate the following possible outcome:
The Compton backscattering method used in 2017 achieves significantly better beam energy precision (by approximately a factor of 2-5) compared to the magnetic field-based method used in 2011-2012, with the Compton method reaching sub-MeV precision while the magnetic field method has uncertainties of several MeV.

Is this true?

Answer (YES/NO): NO